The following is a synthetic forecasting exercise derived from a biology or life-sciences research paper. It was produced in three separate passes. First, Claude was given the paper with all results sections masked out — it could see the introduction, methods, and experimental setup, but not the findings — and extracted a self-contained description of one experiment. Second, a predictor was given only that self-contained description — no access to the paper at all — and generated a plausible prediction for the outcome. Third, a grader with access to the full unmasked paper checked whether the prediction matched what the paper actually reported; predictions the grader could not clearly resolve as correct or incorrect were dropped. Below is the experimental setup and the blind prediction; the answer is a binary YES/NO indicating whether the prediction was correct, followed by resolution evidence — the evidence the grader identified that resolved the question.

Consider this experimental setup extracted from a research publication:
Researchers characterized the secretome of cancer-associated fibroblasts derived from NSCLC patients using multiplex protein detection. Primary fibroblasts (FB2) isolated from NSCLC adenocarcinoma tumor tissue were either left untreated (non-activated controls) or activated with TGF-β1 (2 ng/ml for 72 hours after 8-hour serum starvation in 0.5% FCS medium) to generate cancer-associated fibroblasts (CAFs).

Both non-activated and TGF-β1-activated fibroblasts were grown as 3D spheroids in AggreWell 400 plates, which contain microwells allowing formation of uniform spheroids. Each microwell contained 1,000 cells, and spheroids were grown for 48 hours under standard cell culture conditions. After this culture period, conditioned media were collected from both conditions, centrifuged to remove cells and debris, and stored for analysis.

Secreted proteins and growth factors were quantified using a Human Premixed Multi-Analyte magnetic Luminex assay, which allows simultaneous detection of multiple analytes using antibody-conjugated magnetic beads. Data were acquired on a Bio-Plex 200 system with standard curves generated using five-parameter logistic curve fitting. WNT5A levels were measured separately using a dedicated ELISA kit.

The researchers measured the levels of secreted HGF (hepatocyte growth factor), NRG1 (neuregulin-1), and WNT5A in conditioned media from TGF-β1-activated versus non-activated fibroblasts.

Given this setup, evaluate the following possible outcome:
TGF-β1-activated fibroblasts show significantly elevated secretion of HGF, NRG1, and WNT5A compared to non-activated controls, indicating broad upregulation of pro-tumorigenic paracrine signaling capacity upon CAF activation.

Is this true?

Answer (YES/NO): YES